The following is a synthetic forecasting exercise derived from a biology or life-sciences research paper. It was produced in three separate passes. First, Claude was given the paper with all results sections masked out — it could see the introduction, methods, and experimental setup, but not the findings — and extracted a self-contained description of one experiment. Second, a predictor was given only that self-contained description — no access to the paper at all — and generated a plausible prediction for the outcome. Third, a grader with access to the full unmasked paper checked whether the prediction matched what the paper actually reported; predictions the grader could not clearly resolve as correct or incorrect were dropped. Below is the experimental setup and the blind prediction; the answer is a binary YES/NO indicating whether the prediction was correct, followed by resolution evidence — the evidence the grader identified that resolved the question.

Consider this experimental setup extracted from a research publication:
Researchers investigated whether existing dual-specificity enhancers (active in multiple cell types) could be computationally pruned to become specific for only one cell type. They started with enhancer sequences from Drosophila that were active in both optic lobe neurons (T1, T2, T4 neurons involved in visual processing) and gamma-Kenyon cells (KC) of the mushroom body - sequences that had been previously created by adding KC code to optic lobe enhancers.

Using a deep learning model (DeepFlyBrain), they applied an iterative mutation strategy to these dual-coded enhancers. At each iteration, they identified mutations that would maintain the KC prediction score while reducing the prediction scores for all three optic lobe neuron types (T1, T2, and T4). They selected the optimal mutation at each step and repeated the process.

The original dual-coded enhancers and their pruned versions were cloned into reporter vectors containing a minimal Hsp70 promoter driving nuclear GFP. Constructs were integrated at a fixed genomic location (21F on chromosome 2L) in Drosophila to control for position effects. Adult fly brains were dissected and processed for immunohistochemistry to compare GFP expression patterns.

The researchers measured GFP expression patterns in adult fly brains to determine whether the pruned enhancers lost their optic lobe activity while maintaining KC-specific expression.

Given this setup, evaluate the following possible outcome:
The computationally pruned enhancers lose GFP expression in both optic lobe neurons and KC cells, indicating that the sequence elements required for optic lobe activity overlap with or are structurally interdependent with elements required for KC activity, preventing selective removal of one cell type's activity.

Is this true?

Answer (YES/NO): NO